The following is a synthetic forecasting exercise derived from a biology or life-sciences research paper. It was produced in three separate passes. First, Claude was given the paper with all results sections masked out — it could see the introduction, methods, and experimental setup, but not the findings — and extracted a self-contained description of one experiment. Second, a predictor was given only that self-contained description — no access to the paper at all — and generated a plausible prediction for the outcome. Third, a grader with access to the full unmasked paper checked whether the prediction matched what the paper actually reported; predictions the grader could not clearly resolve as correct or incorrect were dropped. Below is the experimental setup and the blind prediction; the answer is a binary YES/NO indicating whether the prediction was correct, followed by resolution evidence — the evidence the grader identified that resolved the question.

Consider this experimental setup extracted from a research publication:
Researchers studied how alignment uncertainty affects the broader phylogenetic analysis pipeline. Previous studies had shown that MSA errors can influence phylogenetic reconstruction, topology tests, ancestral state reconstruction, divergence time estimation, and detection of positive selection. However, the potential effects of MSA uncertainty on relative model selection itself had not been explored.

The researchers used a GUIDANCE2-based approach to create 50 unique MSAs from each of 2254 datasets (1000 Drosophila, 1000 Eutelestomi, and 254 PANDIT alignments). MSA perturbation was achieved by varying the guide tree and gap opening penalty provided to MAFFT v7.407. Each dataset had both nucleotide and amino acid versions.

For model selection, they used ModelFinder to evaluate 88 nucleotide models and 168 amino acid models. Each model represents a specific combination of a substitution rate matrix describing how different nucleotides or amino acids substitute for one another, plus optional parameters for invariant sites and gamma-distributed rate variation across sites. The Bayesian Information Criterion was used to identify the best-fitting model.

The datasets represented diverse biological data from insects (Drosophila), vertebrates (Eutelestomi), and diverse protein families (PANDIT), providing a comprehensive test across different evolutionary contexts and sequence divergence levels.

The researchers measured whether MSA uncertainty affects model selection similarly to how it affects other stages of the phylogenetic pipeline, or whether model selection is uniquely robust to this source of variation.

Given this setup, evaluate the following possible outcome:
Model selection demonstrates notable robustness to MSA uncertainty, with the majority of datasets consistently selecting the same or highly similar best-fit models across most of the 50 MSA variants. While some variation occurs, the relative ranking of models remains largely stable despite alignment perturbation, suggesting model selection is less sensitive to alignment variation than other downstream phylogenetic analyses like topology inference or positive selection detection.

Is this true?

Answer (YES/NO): NO